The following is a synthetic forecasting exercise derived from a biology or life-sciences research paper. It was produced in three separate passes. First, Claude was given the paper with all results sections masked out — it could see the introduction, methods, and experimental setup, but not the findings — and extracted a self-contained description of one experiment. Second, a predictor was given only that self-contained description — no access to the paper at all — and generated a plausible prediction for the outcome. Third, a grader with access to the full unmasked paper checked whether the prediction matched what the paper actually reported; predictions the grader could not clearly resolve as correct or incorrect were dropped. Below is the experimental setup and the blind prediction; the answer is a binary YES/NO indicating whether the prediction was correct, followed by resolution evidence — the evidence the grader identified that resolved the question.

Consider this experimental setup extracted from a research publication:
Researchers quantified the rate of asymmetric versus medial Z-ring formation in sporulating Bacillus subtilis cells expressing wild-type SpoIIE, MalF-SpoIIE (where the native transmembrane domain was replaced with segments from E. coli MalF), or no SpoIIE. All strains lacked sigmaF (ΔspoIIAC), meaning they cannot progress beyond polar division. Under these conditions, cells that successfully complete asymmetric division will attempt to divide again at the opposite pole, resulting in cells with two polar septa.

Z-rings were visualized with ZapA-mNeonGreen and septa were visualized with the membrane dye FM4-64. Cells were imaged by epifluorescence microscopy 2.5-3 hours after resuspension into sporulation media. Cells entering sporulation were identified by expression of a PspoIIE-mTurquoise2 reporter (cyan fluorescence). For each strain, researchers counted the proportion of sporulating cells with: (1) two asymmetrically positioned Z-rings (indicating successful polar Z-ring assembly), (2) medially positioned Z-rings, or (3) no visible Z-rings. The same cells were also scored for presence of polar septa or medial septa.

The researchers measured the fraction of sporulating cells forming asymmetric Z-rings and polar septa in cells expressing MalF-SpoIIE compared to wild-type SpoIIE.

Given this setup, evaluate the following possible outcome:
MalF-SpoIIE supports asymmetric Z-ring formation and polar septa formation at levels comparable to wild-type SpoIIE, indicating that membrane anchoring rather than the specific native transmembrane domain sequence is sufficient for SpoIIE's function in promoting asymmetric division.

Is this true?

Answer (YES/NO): NO